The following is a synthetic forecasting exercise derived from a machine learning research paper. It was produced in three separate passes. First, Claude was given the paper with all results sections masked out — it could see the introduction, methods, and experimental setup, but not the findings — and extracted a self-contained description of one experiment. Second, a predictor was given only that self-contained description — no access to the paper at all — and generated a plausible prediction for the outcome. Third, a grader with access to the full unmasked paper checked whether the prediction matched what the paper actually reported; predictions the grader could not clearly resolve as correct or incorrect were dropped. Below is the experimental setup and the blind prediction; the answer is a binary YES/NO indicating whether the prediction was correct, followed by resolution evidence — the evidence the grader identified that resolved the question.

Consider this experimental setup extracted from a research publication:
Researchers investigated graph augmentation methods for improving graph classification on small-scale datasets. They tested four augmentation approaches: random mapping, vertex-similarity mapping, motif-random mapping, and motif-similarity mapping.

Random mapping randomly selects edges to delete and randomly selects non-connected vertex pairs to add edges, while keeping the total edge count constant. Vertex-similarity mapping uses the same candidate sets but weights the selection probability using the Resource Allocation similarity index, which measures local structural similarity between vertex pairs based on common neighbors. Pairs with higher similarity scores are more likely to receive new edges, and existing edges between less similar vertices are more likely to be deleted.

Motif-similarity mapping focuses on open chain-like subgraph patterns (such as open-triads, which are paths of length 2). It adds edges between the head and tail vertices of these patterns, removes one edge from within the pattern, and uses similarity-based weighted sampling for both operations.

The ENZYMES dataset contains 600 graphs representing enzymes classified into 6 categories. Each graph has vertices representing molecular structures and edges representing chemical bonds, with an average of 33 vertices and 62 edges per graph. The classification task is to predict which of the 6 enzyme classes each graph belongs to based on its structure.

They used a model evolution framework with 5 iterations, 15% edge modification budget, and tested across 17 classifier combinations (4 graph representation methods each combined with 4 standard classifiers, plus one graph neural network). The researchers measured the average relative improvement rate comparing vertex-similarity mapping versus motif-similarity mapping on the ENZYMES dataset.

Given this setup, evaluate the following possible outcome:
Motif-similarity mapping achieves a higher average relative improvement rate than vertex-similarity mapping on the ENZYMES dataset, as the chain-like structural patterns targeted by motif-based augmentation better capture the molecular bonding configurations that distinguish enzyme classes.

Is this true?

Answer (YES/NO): NO